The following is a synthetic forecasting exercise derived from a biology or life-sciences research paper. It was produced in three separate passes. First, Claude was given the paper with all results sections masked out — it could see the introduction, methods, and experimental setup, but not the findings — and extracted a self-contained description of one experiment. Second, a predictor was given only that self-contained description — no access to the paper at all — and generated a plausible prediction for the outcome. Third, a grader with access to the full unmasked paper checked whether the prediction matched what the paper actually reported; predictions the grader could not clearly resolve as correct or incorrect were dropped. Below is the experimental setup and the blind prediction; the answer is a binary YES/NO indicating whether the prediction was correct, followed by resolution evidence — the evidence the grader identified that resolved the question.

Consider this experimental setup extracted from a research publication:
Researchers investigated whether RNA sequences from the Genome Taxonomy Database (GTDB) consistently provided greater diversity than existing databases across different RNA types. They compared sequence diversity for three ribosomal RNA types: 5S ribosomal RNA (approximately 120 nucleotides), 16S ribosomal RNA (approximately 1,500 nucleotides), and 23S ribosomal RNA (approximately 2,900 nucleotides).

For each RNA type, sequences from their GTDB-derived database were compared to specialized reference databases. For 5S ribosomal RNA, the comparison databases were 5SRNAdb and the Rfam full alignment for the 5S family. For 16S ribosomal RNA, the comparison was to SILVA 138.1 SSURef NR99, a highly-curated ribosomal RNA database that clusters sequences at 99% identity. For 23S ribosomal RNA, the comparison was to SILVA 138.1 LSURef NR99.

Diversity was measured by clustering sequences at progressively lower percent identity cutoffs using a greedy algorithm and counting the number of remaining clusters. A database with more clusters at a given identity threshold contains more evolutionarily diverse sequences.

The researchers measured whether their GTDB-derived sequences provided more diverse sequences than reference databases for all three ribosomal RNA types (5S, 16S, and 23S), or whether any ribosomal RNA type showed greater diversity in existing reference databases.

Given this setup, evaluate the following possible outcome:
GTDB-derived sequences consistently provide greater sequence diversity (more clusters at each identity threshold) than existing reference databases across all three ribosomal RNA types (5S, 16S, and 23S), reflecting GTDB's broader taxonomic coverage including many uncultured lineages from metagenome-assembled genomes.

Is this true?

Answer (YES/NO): NO